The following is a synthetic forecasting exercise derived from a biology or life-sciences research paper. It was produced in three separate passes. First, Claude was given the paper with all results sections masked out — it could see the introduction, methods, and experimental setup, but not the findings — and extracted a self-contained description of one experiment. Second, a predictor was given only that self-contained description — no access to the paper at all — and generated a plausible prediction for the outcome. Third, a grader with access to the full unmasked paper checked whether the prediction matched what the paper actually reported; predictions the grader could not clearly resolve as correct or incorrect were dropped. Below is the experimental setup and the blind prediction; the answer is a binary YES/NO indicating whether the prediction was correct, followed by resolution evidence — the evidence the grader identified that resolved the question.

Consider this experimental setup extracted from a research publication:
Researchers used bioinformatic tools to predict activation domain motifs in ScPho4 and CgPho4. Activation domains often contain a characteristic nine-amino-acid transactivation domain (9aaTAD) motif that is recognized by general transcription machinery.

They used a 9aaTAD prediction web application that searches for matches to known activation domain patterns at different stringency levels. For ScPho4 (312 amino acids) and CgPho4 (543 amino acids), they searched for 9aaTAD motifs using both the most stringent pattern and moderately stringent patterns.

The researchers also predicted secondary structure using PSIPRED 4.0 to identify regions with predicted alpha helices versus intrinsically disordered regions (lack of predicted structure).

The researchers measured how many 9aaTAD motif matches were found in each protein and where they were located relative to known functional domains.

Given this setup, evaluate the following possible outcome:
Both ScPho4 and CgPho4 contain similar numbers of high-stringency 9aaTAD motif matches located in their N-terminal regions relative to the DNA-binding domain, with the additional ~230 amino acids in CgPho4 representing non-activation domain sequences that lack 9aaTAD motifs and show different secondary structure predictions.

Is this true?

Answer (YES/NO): NO